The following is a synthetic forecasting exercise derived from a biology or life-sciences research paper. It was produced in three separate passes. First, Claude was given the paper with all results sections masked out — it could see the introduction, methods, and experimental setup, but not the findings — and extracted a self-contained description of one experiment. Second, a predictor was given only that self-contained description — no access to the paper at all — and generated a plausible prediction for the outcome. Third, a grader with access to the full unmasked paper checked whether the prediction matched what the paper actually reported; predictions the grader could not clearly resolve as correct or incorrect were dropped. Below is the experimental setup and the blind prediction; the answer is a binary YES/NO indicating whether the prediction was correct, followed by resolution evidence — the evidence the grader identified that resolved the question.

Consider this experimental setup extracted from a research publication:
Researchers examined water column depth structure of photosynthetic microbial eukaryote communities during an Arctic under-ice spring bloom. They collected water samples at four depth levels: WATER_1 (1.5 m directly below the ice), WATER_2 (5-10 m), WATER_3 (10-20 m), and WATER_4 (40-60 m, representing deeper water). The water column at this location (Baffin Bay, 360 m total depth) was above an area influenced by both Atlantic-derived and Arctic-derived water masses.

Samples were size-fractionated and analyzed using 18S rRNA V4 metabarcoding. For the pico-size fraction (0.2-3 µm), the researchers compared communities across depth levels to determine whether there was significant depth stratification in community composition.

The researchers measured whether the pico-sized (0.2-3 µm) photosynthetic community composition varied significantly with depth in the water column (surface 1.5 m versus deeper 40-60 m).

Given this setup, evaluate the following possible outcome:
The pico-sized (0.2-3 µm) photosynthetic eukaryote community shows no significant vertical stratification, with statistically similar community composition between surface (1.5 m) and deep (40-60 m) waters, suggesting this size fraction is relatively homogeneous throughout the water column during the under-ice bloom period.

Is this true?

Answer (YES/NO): NO